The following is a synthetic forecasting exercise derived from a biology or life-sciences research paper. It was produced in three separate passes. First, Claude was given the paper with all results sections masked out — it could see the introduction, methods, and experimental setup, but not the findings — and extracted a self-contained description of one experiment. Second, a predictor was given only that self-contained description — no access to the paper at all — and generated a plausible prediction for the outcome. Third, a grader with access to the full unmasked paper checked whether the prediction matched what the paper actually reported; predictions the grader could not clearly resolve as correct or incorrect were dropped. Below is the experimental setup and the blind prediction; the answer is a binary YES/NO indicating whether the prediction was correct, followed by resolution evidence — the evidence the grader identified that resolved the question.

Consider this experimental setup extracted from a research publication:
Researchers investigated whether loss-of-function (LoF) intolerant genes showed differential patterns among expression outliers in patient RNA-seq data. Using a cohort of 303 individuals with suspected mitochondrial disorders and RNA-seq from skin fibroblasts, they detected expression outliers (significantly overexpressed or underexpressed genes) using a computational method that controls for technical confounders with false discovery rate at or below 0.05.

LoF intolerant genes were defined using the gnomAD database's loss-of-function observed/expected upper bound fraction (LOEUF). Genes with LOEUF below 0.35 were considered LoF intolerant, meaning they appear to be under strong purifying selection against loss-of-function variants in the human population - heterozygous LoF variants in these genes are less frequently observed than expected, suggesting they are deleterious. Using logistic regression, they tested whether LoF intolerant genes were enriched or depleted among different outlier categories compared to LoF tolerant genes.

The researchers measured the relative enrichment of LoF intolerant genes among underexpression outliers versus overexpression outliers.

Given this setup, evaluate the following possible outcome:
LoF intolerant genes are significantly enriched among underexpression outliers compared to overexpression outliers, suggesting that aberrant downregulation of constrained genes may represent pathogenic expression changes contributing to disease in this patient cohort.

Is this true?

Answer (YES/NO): NO